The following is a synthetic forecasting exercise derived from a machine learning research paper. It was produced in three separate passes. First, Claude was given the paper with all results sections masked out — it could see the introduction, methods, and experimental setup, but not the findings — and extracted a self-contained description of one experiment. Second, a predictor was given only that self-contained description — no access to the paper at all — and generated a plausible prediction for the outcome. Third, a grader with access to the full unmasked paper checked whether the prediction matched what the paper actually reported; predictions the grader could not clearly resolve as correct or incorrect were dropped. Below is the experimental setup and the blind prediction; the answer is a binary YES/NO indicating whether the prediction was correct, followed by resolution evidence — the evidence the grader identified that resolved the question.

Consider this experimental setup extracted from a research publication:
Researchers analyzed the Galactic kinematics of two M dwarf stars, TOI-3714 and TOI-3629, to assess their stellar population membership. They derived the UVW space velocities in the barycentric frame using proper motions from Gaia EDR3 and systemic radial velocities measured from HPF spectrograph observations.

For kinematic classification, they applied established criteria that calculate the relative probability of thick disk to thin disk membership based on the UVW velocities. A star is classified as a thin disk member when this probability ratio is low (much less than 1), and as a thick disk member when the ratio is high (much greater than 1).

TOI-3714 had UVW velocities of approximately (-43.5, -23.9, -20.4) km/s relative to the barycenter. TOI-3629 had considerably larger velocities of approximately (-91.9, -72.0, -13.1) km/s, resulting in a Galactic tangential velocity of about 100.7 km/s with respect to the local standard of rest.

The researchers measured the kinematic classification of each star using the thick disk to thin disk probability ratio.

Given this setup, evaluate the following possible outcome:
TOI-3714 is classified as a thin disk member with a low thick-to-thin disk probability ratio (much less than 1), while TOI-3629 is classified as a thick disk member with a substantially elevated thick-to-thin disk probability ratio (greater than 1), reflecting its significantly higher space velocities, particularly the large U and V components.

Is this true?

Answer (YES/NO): NO